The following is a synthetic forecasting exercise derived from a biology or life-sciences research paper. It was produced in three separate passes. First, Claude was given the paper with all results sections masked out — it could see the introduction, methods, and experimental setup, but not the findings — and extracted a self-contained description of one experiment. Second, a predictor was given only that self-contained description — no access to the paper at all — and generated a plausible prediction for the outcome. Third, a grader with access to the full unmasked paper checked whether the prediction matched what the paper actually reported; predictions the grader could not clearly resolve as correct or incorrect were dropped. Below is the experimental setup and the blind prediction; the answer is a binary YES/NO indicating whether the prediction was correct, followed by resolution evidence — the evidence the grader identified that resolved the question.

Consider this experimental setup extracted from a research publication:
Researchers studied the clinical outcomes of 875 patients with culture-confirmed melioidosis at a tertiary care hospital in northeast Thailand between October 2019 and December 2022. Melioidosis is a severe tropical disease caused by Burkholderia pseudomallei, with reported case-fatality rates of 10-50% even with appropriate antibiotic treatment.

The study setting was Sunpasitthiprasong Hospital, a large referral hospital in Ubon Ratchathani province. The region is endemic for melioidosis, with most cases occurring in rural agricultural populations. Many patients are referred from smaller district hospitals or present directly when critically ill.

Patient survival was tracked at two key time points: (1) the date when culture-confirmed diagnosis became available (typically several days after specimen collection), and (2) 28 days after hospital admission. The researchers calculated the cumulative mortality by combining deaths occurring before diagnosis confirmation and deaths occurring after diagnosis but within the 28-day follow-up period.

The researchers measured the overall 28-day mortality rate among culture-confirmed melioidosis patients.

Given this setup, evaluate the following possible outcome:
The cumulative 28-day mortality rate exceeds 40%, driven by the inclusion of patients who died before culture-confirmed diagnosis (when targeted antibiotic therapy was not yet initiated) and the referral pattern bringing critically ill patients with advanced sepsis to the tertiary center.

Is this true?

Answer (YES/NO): NO